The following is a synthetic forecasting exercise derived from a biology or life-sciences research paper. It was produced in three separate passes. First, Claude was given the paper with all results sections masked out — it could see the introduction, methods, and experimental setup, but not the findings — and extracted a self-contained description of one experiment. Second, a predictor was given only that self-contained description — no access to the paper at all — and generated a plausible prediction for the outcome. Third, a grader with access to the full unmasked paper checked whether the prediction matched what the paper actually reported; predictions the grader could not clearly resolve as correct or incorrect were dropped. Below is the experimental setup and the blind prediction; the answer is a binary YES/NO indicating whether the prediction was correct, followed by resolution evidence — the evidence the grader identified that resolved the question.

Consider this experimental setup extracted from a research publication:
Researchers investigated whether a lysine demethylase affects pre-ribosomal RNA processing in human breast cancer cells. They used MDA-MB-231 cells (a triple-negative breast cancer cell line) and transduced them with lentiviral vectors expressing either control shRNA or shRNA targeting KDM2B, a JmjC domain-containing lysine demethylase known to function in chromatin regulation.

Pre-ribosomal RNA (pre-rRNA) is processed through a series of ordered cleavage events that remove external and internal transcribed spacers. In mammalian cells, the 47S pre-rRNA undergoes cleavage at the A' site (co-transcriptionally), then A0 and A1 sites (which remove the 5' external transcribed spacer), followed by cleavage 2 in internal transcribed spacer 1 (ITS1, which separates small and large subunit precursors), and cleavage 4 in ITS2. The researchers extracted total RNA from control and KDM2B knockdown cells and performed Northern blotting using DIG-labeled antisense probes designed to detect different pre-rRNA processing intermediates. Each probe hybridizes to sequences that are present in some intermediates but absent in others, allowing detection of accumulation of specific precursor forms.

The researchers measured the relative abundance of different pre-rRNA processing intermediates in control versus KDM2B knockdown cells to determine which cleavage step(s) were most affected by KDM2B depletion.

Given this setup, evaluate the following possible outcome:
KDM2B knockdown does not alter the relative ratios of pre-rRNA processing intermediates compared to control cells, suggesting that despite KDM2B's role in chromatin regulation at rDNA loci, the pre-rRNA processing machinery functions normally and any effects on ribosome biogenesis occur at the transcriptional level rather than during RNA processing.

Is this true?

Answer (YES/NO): NO